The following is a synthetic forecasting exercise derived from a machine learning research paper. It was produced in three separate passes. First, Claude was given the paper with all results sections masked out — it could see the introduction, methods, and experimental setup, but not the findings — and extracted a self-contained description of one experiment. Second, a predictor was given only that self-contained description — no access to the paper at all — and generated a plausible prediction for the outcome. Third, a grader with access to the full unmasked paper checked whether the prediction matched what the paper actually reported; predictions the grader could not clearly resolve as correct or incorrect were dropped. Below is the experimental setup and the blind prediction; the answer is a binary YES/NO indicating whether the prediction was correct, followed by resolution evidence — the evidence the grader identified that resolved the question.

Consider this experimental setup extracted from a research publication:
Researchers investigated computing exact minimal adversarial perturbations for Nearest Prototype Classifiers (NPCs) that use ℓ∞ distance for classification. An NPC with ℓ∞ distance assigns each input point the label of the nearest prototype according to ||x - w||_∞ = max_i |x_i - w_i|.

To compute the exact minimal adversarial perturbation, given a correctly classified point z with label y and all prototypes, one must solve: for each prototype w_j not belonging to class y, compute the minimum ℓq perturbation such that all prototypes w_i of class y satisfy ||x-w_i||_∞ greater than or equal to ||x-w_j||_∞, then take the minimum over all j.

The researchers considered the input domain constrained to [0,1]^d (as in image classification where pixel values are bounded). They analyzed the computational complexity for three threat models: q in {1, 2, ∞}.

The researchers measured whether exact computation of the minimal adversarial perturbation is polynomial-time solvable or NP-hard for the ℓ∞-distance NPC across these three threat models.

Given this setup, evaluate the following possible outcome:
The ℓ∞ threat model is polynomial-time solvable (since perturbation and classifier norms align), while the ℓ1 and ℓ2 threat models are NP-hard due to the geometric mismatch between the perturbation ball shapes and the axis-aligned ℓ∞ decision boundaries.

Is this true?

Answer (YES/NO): NO